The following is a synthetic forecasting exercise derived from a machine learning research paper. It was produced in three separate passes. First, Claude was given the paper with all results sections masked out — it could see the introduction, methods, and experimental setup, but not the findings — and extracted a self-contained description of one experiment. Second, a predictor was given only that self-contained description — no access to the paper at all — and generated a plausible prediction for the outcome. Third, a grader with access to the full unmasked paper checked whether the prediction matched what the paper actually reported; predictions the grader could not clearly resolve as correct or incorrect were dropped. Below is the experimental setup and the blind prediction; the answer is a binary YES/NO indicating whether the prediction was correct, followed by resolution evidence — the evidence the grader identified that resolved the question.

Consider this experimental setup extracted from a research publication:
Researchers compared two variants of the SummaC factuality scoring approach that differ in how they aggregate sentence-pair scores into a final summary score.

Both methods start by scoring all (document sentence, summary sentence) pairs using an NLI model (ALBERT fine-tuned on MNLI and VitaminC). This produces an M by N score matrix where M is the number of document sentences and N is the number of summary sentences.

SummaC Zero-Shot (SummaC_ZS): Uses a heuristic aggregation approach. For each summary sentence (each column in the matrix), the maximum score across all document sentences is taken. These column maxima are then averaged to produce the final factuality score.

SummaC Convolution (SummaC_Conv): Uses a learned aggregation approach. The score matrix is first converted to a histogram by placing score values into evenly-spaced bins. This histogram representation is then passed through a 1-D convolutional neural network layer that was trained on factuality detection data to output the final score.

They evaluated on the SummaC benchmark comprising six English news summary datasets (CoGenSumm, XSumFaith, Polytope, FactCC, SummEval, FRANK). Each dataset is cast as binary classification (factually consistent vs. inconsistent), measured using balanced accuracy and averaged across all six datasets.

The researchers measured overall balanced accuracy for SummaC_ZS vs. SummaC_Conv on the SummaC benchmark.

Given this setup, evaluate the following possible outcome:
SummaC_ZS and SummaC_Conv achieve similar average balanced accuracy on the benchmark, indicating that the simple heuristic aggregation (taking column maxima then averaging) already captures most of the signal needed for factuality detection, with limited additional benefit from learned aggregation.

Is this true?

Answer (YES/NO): NO